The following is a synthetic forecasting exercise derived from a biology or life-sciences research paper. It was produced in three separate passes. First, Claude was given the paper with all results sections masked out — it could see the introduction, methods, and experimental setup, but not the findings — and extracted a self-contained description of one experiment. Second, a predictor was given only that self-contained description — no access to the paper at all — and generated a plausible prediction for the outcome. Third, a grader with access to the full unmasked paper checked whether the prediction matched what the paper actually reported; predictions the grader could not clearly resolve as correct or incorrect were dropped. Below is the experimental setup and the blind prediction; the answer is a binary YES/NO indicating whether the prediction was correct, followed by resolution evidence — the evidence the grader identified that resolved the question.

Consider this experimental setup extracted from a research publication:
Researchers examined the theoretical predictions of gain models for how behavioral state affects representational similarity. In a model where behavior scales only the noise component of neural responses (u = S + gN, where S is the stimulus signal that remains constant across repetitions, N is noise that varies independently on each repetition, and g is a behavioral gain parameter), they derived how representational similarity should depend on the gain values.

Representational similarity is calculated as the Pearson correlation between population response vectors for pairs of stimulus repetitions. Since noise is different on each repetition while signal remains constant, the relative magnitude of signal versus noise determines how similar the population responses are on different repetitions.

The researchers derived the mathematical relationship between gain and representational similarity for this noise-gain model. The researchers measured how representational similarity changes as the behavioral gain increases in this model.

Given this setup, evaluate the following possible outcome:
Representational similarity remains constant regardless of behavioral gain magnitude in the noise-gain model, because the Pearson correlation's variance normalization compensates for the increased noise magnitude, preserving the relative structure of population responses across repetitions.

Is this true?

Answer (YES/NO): NO